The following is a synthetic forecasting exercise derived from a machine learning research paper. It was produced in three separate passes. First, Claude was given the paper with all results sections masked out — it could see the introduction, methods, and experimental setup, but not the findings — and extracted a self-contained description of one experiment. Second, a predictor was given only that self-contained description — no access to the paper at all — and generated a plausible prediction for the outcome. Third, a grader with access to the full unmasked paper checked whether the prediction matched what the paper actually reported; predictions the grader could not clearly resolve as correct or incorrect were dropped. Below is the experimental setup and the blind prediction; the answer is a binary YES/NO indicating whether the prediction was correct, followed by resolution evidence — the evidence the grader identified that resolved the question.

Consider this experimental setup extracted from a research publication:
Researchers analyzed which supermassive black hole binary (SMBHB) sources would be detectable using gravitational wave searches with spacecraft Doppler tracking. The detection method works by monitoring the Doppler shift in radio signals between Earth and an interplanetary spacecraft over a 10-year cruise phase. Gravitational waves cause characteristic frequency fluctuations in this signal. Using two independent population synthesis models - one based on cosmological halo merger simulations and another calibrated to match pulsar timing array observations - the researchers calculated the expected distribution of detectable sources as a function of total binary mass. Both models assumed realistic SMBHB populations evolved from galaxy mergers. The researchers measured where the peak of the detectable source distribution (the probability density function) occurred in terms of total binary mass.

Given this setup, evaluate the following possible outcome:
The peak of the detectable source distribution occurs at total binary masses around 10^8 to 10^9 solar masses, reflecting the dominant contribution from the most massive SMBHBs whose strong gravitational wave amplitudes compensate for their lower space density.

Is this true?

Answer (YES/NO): NO